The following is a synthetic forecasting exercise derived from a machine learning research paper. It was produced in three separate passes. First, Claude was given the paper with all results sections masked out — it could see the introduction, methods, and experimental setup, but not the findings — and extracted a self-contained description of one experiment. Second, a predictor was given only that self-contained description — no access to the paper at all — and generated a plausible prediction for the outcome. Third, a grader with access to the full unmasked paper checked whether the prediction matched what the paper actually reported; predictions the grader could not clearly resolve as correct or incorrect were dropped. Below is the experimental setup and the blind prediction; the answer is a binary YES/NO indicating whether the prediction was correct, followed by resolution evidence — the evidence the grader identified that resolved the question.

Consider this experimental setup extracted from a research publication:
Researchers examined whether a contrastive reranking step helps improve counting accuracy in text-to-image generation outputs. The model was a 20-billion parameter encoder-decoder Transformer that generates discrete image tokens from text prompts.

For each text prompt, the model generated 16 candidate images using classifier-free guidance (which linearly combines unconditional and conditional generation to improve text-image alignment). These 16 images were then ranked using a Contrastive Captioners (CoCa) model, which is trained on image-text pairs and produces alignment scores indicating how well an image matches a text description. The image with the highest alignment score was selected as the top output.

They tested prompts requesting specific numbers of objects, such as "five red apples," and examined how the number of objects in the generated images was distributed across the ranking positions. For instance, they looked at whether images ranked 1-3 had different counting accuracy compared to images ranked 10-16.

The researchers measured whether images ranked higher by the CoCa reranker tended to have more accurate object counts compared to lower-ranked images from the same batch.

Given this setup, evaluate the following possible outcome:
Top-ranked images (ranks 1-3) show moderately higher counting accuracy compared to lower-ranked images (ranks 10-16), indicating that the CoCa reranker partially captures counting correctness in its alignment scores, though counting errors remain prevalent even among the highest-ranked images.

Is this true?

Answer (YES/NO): NO